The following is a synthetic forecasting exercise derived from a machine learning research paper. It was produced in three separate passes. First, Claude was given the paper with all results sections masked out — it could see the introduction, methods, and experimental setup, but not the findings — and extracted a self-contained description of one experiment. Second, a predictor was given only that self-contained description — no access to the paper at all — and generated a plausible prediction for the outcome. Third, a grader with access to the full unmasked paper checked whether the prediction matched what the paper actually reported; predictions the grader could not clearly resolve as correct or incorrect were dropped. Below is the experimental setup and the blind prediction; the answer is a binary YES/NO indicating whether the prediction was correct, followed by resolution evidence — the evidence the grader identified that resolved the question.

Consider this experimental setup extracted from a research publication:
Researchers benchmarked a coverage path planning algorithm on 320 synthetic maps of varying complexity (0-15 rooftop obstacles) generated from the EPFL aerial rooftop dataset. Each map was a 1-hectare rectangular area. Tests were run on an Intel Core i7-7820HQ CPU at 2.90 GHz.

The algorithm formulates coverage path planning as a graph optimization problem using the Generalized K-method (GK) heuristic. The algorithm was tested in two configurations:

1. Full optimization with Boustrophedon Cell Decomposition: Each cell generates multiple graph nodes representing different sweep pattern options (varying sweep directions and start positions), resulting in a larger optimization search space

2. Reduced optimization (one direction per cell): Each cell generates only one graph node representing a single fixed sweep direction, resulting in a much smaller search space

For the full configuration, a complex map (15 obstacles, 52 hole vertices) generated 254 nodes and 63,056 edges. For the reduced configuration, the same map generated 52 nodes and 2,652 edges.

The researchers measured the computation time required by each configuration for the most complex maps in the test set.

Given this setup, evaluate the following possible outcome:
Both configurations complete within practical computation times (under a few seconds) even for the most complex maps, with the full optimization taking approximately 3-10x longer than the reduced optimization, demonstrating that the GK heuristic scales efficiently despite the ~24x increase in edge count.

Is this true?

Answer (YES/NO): NO